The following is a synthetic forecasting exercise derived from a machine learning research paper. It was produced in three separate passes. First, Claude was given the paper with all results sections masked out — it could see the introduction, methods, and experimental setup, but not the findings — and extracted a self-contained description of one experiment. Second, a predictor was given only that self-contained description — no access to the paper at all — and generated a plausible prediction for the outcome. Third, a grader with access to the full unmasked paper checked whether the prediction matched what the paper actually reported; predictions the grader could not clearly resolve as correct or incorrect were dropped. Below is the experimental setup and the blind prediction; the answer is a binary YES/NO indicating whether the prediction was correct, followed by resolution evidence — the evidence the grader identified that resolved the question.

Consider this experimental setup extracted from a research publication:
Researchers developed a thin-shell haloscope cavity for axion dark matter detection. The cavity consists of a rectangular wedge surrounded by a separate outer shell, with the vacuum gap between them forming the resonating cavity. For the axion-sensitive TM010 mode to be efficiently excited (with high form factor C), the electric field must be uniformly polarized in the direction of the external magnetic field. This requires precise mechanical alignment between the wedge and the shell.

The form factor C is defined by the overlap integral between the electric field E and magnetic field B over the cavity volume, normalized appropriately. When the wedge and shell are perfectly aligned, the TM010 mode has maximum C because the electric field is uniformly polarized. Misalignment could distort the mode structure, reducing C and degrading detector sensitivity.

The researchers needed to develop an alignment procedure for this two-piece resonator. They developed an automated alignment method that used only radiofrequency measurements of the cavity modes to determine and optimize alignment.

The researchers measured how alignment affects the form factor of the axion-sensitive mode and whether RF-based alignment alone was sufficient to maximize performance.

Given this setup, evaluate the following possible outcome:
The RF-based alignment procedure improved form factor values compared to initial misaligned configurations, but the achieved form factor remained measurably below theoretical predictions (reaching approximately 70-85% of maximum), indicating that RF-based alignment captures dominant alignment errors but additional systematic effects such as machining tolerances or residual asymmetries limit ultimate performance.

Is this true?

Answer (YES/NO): NO